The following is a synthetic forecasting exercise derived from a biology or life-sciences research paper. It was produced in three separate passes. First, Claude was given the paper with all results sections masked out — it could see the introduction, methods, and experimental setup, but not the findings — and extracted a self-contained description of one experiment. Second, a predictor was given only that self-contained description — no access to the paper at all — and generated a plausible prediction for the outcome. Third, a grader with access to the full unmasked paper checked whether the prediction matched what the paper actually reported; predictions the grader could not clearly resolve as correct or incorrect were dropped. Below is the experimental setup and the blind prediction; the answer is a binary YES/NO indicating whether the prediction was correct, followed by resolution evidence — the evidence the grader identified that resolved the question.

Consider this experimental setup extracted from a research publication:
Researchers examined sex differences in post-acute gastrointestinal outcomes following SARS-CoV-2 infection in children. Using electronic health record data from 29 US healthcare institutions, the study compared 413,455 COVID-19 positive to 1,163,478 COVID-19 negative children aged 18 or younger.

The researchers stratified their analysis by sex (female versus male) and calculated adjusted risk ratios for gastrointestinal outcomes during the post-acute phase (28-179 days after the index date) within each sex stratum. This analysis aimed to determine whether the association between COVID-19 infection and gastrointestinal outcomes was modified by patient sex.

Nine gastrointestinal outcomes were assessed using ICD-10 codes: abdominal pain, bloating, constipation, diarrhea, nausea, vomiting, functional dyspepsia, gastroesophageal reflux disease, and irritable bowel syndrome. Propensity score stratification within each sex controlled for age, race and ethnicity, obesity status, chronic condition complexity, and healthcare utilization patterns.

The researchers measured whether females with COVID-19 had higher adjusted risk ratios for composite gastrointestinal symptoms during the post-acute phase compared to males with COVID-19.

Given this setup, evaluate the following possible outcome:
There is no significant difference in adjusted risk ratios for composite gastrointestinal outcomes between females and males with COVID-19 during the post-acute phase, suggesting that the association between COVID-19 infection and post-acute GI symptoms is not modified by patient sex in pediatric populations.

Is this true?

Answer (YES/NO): NO